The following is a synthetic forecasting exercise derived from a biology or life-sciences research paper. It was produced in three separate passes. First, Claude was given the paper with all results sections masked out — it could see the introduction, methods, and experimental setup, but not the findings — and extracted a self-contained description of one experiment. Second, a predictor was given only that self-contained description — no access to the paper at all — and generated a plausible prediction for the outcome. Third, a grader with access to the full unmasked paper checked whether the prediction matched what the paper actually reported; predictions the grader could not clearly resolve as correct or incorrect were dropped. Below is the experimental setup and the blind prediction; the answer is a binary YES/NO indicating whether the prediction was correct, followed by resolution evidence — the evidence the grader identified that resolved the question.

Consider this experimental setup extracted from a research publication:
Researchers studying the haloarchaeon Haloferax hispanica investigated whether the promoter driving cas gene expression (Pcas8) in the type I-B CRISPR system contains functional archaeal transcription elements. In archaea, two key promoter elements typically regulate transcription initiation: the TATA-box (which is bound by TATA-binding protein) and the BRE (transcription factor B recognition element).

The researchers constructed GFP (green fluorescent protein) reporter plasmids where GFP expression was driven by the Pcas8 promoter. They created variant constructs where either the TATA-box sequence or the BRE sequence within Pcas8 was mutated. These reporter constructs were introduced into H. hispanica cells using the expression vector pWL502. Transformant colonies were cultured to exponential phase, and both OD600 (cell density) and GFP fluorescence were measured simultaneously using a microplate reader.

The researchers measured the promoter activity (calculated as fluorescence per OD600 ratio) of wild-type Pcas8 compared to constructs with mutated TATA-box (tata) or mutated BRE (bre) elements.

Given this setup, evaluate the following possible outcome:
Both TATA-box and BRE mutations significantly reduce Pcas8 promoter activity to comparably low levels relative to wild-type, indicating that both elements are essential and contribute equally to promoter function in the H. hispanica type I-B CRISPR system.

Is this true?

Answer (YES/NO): YES